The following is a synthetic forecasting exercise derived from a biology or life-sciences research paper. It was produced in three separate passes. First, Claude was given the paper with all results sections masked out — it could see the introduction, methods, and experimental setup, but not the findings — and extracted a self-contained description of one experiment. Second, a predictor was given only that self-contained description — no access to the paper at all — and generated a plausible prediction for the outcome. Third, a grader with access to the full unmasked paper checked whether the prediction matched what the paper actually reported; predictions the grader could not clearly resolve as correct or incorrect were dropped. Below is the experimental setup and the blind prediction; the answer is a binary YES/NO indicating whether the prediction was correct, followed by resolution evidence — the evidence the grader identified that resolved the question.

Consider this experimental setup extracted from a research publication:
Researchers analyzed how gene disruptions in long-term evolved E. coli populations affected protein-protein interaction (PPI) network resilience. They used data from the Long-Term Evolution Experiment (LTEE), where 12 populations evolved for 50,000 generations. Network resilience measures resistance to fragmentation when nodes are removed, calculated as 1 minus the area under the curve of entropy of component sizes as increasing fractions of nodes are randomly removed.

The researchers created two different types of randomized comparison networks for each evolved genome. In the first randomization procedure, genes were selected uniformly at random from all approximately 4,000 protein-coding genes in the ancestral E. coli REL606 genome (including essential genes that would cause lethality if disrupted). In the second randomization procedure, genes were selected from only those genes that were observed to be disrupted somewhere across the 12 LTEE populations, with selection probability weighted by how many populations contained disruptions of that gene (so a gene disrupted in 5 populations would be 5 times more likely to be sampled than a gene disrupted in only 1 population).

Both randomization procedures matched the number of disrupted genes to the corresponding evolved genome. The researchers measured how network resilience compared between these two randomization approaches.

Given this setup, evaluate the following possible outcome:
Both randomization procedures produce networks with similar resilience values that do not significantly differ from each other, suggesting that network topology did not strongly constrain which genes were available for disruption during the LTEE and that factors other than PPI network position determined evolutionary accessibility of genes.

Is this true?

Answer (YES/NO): NO